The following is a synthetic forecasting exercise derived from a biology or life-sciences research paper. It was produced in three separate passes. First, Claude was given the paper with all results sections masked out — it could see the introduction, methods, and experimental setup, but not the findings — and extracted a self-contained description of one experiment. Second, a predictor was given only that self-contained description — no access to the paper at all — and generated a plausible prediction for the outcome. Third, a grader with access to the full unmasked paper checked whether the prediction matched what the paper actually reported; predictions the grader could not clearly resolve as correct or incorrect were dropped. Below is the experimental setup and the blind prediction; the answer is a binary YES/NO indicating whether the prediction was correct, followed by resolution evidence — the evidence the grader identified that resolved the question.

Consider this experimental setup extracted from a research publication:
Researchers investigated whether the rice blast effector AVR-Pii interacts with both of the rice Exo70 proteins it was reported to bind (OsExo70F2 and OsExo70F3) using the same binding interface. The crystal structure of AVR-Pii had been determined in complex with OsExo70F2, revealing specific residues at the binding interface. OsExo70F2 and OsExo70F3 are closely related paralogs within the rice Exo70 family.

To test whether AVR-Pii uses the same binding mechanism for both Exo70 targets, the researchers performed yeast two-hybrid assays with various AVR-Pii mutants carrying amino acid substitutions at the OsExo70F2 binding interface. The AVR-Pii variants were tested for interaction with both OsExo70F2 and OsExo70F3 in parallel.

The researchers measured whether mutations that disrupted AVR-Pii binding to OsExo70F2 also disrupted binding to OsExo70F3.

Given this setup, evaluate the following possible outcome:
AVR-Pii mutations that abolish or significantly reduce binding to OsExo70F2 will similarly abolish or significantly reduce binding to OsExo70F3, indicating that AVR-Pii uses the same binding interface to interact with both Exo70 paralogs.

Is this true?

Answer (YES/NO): YES